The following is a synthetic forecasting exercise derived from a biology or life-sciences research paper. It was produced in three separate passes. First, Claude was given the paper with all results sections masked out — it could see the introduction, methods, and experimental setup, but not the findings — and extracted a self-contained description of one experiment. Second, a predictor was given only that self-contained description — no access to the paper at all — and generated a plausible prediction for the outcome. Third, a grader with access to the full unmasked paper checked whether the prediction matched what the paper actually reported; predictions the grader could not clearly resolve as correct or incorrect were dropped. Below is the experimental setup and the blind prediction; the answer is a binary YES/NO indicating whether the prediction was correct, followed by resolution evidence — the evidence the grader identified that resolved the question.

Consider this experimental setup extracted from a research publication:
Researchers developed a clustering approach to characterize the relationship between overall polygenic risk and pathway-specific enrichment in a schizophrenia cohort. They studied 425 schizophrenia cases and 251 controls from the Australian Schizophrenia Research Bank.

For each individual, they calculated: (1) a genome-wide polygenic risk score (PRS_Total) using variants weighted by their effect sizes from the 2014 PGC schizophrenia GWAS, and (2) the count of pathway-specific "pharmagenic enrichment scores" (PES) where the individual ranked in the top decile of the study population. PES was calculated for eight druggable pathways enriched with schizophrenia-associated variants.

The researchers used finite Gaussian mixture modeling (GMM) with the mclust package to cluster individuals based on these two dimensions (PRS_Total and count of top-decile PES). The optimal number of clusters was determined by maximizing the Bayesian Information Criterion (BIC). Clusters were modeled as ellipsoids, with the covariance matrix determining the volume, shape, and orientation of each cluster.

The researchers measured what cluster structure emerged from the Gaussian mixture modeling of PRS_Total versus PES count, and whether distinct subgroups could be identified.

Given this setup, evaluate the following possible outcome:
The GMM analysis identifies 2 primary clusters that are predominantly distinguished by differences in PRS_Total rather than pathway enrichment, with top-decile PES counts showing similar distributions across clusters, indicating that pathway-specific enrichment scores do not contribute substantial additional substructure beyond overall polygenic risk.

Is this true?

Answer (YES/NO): NO